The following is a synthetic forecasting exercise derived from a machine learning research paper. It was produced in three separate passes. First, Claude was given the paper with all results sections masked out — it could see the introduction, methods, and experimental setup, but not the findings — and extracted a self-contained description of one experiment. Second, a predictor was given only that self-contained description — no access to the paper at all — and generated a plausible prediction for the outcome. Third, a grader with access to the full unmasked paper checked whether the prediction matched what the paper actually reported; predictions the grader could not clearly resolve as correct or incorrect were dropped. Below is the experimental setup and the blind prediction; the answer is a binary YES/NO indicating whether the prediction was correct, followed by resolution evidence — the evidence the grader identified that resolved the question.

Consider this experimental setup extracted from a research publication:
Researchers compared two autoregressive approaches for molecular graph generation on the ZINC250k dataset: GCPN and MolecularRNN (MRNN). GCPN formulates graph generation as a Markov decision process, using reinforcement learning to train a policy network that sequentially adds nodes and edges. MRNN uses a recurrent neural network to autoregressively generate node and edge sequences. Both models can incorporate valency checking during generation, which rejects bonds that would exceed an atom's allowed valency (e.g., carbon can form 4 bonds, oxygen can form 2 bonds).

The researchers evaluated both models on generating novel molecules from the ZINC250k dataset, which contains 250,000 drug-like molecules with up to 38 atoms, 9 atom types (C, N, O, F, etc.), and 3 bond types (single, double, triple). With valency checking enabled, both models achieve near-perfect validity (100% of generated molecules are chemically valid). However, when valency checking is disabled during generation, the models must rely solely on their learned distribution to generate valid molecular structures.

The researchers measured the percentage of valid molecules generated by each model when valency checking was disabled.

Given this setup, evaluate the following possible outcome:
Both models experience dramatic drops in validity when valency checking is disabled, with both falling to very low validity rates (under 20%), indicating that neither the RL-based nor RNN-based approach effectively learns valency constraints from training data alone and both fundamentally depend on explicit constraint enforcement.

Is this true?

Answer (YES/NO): NO